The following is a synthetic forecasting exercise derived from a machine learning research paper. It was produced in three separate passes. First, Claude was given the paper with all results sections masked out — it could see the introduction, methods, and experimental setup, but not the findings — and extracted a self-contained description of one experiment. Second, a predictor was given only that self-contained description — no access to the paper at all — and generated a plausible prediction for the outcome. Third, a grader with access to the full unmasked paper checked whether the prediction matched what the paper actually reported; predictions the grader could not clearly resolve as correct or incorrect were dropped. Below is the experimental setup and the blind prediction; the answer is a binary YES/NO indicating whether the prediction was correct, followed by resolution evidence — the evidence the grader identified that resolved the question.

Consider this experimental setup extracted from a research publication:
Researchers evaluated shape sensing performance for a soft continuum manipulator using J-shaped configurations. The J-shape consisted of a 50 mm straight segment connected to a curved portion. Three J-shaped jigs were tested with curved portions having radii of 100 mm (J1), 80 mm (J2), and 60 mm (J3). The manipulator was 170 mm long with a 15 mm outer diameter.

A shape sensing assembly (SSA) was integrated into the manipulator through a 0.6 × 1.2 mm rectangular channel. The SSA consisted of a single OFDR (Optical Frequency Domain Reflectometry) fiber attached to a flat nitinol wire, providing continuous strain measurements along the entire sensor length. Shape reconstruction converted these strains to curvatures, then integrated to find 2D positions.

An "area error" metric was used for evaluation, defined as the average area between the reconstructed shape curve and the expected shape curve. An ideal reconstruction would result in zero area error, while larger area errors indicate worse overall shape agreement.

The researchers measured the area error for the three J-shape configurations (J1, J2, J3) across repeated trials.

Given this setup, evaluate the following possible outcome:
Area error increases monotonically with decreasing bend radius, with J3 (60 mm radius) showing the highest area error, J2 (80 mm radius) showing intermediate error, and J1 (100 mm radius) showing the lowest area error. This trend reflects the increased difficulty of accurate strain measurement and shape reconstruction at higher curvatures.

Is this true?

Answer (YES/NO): NO